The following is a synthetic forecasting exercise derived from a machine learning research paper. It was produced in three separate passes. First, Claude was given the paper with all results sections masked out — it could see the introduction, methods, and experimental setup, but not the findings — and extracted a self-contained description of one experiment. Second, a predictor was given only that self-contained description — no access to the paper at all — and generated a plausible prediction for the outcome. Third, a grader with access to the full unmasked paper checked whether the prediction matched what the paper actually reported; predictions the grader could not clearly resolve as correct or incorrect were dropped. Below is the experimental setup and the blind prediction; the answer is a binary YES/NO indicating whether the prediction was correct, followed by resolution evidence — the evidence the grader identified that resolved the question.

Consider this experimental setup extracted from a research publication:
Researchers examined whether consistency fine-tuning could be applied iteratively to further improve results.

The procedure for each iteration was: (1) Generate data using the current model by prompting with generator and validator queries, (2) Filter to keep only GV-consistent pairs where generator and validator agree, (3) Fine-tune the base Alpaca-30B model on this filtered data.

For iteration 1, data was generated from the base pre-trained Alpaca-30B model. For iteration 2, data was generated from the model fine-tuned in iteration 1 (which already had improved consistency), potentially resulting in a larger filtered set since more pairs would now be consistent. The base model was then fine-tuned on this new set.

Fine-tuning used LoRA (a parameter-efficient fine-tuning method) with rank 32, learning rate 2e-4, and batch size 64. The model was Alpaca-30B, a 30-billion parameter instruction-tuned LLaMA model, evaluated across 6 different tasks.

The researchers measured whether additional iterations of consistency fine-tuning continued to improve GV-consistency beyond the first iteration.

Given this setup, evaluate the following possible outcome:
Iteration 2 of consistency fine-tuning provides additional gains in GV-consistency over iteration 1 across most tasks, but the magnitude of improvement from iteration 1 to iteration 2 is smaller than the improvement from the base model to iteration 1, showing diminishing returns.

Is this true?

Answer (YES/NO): YES